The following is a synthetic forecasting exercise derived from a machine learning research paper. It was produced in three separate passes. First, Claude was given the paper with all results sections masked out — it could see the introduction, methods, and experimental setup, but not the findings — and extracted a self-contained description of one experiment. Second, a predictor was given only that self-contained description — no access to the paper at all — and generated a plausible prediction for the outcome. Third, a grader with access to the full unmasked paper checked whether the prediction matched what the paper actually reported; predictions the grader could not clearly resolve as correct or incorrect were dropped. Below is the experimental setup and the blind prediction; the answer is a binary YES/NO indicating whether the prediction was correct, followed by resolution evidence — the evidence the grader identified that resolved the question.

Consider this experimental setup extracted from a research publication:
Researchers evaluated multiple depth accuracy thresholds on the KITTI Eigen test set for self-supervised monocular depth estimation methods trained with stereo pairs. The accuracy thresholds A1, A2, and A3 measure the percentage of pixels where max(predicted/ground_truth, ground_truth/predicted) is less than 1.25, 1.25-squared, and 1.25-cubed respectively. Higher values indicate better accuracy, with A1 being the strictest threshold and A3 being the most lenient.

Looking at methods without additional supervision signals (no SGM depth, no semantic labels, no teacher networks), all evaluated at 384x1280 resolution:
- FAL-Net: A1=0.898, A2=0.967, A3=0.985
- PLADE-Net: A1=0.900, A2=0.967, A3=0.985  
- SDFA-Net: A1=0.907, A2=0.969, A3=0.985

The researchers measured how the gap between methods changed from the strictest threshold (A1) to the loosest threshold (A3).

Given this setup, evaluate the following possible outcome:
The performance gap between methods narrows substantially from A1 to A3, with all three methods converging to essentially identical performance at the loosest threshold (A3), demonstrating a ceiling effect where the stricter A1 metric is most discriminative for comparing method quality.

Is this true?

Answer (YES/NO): YES